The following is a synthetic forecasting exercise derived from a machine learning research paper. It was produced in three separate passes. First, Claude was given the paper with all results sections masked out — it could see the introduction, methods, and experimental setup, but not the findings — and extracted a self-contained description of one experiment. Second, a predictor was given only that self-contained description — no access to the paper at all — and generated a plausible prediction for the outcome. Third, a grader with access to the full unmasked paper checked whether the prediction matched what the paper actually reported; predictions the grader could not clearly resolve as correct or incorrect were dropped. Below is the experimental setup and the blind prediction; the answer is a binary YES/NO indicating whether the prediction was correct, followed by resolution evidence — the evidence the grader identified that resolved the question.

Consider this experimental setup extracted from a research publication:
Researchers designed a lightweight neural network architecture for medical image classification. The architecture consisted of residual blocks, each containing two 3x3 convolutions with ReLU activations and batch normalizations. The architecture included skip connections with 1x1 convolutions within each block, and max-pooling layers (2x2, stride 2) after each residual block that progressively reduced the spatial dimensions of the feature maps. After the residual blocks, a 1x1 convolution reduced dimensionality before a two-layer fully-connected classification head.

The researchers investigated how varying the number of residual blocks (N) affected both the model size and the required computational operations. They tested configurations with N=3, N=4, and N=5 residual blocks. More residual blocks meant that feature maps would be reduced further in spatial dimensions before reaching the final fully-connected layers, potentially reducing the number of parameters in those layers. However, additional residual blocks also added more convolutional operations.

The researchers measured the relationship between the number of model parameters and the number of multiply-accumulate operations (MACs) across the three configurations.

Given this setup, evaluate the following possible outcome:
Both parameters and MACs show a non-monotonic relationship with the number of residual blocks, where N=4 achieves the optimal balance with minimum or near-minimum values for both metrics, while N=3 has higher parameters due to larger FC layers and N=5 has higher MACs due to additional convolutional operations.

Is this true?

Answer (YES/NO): NO